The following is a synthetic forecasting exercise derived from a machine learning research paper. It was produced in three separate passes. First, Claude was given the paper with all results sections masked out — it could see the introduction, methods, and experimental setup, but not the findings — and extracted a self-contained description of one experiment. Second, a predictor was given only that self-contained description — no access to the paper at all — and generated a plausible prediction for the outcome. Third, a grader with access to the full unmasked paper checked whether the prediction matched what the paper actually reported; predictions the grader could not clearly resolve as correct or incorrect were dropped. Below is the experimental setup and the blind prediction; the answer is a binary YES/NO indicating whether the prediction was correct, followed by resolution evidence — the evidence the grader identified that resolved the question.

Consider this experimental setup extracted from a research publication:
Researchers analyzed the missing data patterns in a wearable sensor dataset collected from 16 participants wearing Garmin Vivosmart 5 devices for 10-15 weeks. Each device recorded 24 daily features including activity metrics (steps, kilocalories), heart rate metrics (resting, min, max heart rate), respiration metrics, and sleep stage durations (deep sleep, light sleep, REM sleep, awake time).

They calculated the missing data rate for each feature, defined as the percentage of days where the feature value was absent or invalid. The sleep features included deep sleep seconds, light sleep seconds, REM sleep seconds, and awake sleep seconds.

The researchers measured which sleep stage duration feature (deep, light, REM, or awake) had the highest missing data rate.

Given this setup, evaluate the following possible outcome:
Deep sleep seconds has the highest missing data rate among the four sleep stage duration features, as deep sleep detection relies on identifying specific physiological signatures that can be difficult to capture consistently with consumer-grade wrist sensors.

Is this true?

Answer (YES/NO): NO